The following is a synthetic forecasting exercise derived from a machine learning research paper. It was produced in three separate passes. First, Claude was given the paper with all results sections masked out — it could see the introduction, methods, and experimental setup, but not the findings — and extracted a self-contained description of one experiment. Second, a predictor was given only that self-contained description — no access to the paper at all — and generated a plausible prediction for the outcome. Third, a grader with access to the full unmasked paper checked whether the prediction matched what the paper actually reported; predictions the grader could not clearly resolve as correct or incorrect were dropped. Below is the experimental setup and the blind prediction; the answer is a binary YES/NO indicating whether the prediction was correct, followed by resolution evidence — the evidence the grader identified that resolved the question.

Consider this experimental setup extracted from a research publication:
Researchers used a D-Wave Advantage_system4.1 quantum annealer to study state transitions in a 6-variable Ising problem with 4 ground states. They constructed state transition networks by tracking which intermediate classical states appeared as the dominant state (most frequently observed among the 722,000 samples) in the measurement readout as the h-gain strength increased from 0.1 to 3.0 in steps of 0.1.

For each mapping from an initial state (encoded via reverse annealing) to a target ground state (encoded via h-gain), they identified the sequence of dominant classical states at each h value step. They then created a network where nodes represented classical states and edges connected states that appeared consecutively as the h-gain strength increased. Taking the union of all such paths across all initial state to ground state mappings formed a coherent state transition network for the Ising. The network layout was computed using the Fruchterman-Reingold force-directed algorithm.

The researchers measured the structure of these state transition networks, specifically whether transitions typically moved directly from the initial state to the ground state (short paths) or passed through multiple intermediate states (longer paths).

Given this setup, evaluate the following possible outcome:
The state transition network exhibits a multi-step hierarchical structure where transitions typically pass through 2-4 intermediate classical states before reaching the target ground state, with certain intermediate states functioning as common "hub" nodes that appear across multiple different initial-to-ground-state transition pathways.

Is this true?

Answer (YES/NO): NO